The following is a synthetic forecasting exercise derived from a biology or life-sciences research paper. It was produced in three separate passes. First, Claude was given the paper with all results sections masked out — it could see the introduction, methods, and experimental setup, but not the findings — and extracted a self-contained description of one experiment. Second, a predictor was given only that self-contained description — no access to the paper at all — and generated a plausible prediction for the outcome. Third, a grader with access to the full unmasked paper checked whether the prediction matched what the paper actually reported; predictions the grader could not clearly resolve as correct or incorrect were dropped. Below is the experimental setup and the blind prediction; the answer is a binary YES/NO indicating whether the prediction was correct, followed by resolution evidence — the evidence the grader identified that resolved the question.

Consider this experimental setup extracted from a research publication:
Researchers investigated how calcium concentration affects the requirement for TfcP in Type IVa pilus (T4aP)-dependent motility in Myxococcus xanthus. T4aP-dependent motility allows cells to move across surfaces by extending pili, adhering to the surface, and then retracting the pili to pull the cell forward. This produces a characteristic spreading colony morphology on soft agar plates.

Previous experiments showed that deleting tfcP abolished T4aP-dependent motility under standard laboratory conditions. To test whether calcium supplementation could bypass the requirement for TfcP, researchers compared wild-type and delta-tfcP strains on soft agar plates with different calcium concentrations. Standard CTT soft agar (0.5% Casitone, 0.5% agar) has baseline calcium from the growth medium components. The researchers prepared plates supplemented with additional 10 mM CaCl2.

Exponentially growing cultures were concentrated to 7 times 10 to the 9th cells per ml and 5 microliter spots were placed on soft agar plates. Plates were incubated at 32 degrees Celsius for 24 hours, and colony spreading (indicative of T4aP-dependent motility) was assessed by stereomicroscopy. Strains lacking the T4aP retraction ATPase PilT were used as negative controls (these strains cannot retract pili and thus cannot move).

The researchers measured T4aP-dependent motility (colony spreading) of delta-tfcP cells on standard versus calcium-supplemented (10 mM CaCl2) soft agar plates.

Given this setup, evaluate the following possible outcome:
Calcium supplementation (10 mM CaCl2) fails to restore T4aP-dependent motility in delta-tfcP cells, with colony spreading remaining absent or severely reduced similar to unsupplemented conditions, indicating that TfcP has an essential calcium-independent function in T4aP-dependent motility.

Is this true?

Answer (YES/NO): NO